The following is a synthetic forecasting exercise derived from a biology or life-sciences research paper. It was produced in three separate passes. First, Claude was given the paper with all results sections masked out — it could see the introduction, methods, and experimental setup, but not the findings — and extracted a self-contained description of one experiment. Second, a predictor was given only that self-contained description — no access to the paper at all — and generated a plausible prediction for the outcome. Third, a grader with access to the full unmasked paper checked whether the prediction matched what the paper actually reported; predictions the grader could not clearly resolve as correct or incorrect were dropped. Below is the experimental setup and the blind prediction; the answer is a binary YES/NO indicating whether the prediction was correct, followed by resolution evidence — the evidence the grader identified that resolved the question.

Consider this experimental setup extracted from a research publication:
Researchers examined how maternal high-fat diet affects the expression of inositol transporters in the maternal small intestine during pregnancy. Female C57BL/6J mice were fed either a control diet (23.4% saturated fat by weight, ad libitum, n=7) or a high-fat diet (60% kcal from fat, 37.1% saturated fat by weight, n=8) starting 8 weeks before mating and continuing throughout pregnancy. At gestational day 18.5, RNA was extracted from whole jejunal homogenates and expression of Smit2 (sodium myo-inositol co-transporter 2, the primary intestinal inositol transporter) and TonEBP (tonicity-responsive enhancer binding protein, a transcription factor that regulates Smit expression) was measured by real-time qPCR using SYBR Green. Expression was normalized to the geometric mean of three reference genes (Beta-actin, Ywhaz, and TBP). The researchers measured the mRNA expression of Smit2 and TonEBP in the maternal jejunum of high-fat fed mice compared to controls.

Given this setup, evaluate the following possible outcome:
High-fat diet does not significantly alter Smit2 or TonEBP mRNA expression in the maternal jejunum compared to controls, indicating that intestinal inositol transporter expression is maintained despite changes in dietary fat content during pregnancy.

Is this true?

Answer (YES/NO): YES